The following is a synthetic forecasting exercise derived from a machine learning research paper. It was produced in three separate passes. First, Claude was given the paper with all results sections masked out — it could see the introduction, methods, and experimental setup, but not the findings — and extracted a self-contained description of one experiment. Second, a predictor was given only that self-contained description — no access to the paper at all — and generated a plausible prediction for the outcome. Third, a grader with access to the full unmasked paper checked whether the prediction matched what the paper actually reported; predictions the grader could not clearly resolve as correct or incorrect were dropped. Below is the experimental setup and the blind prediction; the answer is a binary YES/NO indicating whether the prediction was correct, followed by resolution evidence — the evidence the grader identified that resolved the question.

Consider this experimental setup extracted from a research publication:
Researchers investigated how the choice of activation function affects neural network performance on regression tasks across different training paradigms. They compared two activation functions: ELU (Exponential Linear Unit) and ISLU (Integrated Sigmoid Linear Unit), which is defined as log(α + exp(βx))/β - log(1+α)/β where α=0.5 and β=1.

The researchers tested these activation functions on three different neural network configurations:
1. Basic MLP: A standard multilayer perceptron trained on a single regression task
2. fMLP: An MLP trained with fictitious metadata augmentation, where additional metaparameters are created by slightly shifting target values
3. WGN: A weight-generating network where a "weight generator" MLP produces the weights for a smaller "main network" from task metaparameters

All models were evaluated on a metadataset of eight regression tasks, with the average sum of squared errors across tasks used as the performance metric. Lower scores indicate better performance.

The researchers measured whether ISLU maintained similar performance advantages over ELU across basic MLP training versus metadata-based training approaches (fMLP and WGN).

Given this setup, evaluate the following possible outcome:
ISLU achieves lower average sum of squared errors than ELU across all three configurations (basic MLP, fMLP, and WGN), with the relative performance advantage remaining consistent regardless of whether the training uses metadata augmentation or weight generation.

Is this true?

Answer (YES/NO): NO